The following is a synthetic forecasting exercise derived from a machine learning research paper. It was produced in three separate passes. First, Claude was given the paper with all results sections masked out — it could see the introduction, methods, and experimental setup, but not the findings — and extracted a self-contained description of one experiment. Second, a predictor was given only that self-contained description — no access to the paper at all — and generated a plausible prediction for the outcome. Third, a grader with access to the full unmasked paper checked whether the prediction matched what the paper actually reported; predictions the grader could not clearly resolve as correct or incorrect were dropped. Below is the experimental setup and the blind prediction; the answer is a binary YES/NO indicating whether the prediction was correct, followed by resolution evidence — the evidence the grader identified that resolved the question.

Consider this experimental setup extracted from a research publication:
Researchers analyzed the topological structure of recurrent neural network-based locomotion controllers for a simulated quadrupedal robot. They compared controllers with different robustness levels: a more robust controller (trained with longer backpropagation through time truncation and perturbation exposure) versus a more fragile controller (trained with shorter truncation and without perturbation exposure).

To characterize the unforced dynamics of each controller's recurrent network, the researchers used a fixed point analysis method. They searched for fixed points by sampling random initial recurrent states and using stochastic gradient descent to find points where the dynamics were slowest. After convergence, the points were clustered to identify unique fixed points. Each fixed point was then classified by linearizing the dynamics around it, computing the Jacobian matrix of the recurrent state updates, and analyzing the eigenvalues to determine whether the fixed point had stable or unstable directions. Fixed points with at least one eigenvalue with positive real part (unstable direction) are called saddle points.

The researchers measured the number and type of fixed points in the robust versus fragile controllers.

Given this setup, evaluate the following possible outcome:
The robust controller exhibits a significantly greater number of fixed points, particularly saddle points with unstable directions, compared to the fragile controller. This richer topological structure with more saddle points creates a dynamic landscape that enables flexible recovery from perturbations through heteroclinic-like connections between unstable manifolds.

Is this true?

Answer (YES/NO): NO